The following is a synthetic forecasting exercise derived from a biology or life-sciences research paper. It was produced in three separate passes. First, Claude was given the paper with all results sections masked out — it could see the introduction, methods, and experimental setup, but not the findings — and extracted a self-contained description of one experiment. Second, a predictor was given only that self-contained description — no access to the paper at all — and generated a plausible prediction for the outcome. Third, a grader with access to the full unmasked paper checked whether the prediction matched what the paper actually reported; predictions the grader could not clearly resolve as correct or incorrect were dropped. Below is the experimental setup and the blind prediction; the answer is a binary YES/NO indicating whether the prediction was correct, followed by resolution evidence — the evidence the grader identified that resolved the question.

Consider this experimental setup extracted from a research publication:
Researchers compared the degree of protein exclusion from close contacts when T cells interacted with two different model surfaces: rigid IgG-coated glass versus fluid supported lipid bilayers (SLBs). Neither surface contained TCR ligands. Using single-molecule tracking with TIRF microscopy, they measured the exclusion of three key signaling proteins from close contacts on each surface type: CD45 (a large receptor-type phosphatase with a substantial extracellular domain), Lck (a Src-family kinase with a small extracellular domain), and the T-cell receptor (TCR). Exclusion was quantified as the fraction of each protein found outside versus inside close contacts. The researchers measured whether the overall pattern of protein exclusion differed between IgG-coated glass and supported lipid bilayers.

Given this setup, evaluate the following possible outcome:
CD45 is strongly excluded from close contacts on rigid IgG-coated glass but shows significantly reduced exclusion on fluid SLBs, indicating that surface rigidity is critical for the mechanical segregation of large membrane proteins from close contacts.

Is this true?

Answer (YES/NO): NO